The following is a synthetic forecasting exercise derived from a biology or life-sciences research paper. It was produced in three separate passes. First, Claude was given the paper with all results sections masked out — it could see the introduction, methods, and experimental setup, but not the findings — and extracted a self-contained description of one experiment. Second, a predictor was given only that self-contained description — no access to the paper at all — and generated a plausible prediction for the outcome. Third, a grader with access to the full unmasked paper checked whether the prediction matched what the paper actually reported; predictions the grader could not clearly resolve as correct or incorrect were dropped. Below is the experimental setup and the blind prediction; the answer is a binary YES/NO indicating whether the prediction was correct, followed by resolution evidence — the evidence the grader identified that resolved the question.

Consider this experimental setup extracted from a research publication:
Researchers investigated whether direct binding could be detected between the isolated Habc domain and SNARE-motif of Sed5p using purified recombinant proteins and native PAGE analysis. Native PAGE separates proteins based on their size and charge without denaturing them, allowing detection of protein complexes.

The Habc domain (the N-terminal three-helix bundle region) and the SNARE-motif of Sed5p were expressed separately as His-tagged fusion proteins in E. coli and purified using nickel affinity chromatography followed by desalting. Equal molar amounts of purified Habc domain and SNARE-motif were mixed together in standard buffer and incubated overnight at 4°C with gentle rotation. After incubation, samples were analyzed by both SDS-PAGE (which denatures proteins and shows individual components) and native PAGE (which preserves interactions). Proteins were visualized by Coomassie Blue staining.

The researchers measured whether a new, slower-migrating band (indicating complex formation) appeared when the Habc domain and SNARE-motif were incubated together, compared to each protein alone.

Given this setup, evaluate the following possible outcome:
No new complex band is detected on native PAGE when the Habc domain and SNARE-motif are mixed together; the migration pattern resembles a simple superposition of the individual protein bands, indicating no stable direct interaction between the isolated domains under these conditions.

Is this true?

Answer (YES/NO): NO